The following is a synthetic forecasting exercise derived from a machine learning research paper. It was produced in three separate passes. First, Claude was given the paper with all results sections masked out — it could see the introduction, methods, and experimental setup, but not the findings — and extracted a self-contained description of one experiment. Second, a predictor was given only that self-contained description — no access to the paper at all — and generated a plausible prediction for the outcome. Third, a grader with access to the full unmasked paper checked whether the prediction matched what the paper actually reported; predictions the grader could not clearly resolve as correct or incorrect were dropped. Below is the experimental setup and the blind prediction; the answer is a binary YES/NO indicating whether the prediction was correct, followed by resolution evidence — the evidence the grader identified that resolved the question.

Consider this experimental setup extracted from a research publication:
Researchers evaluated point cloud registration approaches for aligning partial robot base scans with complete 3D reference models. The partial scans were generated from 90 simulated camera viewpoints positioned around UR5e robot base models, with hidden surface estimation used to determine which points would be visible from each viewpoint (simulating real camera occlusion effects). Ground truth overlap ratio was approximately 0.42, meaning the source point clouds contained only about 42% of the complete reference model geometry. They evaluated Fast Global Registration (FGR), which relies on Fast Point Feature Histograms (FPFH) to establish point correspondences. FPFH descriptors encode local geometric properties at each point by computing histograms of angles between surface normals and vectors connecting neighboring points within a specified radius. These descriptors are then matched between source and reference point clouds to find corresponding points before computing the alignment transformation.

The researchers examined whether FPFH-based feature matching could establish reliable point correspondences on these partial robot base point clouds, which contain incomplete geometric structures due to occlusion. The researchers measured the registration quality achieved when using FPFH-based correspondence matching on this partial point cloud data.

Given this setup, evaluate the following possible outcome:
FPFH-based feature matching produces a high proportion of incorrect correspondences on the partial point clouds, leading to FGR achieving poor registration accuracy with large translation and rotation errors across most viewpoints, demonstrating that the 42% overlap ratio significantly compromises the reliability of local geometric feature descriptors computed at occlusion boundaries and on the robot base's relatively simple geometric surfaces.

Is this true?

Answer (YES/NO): YES